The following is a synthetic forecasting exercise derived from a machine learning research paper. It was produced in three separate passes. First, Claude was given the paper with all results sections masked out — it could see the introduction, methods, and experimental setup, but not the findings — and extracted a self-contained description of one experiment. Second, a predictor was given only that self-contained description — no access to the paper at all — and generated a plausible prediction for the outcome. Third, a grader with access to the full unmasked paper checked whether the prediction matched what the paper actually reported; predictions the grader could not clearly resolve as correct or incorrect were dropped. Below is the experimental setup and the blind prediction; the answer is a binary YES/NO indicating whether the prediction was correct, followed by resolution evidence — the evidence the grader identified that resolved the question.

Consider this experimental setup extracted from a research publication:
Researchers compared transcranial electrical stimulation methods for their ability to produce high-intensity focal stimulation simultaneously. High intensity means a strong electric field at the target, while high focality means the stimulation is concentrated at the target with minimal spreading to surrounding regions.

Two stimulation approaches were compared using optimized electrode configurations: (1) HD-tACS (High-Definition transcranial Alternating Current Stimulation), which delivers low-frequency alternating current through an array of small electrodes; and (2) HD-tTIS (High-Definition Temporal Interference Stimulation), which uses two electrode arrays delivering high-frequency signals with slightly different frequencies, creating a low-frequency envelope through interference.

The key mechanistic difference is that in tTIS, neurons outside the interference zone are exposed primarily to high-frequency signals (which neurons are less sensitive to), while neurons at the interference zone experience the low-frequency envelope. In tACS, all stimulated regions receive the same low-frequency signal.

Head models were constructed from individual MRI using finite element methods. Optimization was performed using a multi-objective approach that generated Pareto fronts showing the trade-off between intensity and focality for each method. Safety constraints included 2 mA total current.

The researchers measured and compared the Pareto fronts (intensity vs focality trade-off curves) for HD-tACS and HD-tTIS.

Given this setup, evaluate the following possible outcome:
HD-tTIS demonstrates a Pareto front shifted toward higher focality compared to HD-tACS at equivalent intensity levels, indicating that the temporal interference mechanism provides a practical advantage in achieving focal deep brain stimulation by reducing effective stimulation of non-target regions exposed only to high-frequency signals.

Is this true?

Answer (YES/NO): YES